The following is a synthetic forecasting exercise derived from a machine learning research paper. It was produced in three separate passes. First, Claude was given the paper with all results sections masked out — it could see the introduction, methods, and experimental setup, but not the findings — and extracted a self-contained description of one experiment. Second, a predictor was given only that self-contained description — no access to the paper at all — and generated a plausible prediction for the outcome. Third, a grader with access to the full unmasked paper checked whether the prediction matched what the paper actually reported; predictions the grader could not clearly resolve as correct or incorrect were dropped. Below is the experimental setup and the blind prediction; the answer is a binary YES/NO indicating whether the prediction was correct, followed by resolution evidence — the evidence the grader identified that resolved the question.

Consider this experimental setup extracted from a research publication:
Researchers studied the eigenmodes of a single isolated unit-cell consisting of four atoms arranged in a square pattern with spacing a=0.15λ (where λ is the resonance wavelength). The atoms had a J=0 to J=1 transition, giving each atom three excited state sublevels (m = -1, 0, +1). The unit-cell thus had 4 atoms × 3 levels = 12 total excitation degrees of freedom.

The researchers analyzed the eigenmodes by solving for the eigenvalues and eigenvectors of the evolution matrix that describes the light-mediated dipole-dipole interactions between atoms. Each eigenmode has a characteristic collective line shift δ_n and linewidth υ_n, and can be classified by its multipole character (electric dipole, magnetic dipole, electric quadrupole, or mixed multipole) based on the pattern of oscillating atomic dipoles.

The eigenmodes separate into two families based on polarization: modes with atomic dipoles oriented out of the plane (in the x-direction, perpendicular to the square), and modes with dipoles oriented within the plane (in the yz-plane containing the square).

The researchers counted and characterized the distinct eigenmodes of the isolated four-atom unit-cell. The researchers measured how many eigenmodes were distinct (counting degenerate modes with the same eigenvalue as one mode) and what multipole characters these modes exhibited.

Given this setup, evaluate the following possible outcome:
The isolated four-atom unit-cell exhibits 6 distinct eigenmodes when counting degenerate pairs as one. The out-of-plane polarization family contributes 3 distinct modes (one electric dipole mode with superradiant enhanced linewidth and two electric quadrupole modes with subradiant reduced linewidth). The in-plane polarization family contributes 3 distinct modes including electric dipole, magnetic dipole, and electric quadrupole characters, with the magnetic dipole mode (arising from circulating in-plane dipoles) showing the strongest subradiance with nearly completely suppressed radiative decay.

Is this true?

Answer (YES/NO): NO